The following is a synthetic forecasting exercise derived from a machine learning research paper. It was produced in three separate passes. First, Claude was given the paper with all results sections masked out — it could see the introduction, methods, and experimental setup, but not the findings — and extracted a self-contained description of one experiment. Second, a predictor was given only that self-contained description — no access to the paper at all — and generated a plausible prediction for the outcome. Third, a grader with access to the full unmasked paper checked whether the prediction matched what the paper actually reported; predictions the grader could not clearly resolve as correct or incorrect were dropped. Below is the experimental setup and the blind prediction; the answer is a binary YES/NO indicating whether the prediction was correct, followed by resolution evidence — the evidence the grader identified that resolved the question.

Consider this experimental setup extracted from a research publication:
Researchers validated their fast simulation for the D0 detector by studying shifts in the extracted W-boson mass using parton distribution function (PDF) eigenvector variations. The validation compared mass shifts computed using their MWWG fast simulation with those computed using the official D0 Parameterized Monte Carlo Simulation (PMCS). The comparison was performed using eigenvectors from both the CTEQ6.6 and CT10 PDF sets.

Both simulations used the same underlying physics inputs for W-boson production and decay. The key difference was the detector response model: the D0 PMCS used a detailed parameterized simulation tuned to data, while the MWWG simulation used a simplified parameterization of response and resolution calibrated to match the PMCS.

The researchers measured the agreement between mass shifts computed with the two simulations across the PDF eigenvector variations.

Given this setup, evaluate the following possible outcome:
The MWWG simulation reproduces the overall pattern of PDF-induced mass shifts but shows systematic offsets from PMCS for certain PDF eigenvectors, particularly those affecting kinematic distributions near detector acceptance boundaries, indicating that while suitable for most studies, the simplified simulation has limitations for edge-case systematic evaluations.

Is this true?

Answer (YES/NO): NO